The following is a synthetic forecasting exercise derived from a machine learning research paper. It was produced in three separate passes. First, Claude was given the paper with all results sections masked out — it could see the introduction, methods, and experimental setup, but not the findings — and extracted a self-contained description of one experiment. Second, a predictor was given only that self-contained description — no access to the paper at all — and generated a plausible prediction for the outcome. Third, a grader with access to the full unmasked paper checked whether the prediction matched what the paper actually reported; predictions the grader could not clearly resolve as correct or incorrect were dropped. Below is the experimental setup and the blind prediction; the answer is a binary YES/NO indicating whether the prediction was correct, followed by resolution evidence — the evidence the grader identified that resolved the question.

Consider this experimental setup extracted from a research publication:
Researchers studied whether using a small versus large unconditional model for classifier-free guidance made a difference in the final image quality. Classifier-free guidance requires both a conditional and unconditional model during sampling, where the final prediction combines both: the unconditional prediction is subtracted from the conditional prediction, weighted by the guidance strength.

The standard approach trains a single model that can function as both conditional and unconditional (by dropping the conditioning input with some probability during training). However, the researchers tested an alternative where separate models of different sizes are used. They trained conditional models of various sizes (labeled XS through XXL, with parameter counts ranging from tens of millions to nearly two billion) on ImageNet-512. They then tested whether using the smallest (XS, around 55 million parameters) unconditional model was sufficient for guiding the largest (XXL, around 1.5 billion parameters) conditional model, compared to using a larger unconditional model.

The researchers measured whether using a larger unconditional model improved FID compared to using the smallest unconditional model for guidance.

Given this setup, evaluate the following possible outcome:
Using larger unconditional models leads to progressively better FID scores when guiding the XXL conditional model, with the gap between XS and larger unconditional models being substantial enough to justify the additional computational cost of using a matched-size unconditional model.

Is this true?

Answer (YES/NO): NO